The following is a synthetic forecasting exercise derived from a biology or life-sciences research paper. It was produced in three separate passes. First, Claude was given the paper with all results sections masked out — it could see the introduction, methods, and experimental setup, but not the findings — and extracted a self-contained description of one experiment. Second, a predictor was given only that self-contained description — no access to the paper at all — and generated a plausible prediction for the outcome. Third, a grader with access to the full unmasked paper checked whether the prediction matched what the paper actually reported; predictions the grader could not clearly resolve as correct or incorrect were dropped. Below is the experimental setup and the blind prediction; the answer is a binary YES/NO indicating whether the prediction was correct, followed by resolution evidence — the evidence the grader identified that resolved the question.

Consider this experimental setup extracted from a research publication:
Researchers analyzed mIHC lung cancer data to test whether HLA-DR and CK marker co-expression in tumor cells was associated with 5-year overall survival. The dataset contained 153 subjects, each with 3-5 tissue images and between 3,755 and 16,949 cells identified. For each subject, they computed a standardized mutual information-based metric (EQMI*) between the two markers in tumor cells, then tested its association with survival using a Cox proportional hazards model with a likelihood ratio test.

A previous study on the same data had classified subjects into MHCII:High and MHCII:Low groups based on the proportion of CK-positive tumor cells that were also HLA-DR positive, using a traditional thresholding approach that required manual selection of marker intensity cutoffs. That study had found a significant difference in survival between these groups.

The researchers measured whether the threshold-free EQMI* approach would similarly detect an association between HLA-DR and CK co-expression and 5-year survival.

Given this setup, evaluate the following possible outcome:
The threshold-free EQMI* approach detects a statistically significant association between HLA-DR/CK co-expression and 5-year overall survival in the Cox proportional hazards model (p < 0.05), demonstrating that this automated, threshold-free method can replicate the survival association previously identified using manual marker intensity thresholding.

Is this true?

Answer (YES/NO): YES